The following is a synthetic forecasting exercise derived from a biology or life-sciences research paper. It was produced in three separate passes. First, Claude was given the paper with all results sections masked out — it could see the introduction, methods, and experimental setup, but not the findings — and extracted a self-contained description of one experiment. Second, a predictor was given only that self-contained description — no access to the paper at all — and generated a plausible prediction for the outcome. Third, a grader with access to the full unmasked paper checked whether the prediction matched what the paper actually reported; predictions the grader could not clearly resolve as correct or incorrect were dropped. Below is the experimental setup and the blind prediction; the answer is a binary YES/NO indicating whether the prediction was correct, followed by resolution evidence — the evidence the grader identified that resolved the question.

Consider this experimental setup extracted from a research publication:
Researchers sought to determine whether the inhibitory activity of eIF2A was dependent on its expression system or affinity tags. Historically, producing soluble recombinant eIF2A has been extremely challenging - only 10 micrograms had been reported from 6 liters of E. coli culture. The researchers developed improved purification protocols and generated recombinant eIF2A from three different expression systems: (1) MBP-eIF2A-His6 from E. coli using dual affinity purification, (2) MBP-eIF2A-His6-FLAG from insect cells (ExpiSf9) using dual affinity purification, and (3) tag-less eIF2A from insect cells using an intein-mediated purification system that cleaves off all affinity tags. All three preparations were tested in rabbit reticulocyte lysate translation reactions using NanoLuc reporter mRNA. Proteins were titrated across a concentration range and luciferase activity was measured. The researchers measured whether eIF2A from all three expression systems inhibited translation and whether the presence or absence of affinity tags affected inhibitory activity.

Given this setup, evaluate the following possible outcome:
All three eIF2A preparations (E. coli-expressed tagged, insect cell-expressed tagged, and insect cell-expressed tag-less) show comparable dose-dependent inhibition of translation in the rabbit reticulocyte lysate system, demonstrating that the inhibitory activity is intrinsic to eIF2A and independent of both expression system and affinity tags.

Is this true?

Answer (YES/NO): YES